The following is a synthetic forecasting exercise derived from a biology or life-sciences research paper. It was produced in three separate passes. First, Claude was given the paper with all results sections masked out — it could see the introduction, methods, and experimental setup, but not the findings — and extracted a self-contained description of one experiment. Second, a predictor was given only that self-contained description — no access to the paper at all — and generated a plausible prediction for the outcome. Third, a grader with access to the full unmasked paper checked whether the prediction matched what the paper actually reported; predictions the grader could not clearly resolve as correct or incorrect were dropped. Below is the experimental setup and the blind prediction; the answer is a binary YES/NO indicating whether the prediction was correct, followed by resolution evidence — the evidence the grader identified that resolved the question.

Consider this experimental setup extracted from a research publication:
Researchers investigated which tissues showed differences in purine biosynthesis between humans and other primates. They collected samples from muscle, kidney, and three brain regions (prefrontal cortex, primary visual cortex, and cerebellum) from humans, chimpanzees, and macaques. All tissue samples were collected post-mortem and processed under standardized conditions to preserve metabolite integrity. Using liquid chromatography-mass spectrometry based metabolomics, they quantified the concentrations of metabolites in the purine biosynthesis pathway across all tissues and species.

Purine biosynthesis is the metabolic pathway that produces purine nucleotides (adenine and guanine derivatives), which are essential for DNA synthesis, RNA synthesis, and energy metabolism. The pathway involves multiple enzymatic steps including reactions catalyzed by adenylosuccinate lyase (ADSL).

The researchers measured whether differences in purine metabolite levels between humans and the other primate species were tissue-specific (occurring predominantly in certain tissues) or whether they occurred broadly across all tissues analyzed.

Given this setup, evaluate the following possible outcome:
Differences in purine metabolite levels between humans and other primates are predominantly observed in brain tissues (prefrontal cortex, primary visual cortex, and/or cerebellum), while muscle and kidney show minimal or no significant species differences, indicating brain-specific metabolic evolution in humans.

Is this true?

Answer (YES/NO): YES